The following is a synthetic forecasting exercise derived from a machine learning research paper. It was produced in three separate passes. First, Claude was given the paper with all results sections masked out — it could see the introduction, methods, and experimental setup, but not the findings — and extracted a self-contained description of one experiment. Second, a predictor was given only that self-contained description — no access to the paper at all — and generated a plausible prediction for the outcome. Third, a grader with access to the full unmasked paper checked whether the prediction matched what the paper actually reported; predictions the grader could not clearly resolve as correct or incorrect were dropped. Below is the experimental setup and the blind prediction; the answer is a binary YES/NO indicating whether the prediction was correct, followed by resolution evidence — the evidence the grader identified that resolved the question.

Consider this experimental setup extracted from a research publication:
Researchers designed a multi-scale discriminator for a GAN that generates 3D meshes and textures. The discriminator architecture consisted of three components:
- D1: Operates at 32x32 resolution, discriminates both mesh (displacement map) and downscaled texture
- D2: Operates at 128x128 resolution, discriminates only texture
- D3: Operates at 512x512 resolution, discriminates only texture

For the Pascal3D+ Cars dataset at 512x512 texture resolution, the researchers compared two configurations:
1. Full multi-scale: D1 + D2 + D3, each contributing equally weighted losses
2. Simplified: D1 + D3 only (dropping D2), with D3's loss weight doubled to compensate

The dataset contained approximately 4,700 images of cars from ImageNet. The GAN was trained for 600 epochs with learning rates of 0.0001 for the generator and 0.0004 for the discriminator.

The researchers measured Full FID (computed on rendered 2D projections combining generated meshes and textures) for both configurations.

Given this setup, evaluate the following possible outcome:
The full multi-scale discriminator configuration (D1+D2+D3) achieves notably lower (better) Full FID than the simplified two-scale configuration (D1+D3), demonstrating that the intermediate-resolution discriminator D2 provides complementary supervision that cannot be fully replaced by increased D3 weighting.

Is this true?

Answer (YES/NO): NO